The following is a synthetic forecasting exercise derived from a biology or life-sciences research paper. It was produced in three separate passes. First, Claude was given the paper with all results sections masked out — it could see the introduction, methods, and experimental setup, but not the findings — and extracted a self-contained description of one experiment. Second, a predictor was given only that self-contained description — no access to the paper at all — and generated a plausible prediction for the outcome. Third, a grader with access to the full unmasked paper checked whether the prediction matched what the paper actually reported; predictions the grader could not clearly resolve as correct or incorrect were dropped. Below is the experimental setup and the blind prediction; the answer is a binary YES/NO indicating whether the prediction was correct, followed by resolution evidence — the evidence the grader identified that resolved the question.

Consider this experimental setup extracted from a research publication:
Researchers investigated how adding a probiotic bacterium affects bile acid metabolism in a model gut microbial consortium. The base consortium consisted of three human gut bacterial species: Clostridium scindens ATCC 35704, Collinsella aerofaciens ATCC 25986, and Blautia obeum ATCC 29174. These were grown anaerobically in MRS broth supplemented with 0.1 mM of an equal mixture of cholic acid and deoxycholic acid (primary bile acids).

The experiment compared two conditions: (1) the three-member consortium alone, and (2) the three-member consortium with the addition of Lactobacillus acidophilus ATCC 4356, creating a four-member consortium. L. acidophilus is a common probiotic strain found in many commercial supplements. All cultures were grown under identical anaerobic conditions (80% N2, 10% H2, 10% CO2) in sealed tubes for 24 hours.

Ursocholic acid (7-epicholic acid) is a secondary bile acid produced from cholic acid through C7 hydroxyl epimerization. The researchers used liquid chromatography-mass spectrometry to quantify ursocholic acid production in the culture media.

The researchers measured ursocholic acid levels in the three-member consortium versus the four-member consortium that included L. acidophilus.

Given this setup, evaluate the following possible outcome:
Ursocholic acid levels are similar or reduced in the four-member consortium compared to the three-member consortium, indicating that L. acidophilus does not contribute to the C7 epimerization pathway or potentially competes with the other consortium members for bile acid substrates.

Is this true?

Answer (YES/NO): YES